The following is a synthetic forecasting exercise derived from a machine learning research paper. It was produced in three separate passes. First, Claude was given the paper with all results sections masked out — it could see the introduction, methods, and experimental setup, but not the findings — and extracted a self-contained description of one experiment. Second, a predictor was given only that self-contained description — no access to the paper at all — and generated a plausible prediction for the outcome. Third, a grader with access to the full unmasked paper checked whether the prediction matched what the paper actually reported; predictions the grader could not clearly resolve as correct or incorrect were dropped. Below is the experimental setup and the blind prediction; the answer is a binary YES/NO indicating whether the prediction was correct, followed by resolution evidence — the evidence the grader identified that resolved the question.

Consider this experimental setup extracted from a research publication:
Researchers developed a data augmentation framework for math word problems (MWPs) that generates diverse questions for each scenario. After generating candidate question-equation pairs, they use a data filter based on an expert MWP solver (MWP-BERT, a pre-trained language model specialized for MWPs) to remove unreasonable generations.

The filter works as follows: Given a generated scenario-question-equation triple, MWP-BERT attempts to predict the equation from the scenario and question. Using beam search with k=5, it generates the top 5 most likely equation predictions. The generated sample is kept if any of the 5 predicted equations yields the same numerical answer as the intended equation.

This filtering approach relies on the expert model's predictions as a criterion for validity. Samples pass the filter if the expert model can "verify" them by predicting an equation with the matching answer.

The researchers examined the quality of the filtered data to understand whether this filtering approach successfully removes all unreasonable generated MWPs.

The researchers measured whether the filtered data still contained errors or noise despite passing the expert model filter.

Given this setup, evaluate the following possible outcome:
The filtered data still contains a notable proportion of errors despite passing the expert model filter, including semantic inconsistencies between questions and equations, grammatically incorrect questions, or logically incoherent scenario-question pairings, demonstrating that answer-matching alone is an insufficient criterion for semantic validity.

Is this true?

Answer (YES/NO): NO